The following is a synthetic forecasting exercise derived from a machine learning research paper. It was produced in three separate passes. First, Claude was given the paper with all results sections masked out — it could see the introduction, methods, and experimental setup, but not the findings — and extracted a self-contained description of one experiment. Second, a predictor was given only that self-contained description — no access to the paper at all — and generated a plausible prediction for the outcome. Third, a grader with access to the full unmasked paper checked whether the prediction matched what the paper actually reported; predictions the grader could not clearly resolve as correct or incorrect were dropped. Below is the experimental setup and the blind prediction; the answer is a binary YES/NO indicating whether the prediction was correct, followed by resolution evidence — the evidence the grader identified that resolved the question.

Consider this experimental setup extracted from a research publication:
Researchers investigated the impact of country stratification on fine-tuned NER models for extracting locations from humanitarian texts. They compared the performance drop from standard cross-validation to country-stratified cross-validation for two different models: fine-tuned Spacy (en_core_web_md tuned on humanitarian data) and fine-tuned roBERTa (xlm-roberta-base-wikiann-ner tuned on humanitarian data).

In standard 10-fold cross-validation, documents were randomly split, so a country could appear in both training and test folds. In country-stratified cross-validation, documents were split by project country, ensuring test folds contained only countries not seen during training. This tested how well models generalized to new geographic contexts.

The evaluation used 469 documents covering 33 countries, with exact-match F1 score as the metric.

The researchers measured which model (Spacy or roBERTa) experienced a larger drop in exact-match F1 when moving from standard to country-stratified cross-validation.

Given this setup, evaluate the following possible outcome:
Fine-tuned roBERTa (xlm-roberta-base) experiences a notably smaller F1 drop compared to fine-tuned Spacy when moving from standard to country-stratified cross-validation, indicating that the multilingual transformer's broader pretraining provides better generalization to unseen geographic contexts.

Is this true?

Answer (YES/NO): YES